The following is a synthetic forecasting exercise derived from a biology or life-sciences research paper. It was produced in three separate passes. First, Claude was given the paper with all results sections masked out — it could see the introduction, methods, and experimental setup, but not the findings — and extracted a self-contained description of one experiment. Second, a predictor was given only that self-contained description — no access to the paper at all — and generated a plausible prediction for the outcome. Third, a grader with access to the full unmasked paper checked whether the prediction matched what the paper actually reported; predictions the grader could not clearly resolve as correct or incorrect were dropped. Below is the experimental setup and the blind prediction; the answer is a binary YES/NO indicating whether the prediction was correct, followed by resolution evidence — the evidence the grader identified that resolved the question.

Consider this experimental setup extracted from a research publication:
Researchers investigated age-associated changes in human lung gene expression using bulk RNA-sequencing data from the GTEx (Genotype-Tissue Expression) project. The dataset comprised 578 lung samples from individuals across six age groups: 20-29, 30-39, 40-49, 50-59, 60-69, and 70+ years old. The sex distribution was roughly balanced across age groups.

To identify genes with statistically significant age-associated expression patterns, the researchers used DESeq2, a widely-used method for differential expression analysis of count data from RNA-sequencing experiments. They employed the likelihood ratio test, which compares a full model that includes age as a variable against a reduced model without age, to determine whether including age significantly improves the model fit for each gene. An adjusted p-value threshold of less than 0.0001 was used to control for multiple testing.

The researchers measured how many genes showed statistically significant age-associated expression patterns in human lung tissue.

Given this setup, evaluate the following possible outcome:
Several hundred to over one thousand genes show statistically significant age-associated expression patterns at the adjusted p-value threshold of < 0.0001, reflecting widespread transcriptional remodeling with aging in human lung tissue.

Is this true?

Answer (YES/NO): YES